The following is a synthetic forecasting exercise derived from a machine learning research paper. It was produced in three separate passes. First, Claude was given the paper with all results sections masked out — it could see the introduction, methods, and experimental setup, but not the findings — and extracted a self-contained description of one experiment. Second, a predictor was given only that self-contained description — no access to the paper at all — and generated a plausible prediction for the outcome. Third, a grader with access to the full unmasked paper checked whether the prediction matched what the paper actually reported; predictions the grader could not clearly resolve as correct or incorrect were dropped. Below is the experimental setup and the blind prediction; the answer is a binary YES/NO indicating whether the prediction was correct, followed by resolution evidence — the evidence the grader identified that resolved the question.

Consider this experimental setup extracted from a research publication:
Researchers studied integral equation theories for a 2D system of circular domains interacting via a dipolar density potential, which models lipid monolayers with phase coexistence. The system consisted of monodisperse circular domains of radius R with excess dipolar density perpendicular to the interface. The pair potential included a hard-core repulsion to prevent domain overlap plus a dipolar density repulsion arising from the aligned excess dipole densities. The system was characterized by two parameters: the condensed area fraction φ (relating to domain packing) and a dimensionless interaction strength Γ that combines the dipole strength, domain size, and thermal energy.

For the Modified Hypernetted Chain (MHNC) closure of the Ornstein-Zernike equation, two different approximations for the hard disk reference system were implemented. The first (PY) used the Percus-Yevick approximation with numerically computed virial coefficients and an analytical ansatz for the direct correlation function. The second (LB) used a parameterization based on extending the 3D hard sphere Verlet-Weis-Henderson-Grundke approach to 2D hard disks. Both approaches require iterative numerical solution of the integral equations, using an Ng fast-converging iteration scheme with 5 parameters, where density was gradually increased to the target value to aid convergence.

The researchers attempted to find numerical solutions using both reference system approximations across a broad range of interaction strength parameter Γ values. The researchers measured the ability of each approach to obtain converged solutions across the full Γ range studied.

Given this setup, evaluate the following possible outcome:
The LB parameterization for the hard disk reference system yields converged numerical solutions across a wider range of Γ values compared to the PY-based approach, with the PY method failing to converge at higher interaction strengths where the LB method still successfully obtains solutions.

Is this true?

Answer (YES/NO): NO